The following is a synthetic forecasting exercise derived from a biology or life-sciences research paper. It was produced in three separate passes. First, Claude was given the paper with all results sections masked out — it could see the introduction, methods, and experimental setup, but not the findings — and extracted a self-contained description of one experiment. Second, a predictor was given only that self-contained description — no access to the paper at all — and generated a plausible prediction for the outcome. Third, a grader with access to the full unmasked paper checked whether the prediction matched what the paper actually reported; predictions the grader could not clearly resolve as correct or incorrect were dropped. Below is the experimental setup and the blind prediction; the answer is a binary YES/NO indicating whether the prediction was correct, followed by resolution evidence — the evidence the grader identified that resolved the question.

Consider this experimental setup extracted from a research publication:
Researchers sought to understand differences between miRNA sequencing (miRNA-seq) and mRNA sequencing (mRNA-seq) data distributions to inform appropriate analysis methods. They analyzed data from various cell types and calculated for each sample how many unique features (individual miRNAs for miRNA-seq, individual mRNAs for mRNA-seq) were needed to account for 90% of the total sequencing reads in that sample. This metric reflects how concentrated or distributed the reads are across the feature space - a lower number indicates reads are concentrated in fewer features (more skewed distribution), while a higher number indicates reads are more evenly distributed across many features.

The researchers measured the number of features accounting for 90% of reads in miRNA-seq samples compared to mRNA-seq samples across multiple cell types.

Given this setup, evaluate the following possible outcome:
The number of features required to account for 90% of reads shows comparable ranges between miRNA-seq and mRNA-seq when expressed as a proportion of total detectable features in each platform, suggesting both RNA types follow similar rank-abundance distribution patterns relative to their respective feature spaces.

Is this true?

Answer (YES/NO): NO